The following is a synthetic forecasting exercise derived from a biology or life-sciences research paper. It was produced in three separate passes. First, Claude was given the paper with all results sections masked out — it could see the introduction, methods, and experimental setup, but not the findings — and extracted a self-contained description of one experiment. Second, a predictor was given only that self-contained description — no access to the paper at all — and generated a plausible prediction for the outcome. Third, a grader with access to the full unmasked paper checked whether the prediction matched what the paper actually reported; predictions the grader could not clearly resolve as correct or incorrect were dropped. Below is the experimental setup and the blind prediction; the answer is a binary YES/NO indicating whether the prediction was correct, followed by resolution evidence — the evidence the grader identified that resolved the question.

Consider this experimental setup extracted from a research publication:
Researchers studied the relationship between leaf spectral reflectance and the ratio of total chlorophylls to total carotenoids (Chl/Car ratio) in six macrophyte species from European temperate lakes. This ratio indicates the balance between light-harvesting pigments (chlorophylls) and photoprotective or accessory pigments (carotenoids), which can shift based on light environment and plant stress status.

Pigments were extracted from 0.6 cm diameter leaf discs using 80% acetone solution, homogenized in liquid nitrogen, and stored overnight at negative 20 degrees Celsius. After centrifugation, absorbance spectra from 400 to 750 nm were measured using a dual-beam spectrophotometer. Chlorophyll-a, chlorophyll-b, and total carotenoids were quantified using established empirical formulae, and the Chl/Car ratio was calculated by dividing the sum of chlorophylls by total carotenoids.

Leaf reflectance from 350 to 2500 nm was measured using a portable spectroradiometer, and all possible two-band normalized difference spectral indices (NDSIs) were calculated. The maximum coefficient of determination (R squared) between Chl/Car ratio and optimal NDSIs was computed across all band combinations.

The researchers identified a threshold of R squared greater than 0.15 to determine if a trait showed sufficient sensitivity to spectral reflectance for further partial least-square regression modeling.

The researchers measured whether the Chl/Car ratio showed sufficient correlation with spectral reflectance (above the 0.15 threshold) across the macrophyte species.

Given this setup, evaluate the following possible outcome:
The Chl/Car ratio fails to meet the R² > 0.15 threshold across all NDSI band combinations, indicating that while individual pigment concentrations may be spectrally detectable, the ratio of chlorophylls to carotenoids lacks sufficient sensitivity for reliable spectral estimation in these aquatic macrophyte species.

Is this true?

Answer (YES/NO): NO